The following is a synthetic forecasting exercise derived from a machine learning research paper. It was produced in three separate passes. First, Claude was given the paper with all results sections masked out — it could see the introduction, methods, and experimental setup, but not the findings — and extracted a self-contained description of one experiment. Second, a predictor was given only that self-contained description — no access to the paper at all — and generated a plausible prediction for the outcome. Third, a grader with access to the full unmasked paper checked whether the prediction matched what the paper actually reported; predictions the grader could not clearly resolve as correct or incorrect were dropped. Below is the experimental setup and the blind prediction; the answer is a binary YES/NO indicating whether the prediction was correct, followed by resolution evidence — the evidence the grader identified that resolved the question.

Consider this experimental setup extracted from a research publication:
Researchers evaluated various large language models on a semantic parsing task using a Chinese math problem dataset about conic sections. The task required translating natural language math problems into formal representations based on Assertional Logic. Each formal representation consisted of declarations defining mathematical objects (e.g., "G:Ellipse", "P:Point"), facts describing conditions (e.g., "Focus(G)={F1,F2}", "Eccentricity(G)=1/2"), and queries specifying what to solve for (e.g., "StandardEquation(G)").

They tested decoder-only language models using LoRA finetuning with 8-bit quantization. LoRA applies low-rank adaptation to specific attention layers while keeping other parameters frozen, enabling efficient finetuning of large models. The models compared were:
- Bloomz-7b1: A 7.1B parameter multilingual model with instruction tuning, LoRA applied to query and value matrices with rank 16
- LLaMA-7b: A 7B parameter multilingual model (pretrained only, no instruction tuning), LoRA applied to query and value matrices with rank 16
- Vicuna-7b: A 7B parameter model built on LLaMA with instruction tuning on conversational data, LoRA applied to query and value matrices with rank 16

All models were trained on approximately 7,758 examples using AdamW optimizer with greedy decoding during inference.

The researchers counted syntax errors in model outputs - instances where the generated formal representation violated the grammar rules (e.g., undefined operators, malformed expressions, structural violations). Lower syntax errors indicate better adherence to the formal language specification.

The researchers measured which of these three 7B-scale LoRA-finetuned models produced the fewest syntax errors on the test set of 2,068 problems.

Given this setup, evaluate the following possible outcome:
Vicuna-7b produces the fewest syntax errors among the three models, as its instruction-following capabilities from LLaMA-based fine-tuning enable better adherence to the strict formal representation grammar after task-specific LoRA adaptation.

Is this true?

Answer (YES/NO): YES